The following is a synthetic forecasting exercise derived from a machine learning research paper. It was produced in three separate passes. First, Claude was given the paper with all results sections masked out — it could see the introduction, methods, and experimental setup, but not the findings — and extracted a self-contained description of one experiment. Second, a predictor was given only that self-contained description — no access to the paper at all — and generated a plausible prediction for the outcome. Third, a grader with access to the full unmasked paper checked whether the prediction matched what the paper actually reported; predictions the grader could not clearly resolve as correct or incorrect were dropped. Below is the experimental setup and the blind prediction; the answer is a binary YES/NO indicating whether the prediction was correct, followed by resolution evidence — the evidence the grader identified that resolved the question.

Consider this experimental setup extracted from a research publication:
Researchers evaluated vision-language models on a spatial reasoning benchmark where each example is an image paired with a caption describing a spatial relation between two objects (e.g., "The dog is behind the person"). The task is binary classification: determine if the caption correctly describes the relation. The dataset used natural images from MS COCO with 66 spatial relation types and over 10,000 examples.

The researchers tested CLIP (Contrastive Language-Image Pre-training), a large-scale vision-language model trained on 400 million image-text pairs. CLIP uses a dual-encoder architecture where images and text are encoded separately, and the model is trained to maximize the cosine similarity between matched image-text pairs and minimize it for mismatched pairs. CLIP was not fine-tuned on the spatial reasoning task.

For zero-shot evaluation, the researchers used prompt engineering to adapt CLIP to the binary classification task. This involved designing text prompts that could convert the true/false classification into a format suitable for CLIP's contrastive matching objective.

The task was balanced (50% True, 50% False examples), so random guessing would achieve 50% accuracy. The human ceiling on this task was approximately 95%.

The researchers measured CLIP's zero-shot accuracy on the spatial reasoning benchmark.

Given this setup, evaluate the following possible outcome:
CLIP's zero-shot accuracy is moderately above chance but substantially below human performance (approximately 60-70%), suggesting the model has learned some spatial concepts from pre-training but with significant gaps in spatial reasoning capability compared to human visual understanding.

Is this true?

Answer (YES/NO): NO